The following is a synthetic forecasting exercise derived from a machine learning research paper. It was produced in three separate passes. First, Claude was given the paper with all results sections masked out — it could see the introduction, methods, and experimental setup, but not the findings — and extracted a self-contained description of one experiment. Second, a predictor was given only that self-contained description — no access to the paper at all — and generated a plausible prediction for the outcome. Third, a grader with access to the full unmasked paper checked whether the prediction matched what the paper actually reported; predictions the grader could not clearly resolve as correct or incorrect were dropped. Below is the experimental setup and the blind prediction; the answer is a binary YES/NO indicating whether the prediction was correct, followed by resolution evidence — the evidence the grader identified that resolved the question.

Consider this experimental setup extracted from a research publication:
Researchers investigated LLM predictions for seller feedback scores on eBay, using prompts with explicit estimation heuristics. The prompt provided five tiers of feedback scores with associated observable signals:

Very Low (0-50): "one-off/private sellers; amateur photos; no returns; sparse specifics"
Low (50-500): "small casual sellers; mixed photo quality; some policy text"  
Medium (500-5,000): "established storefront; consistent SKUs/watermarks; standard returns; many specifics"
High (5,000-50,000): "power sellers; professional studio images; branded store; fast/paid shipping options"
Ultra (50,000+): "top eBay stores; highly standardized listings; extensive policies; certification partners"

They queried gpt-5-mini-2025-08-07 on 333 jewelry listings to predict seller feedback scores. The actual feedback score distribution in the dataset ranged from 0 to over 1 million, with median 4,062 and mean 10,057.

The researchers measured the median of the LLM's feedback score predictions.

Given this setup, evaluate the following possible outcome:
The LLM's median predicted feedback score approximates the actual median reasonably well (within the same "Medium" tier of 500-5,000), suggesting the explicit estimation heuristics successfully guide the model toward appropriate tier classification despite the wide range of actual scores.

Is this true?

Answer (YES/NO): NO